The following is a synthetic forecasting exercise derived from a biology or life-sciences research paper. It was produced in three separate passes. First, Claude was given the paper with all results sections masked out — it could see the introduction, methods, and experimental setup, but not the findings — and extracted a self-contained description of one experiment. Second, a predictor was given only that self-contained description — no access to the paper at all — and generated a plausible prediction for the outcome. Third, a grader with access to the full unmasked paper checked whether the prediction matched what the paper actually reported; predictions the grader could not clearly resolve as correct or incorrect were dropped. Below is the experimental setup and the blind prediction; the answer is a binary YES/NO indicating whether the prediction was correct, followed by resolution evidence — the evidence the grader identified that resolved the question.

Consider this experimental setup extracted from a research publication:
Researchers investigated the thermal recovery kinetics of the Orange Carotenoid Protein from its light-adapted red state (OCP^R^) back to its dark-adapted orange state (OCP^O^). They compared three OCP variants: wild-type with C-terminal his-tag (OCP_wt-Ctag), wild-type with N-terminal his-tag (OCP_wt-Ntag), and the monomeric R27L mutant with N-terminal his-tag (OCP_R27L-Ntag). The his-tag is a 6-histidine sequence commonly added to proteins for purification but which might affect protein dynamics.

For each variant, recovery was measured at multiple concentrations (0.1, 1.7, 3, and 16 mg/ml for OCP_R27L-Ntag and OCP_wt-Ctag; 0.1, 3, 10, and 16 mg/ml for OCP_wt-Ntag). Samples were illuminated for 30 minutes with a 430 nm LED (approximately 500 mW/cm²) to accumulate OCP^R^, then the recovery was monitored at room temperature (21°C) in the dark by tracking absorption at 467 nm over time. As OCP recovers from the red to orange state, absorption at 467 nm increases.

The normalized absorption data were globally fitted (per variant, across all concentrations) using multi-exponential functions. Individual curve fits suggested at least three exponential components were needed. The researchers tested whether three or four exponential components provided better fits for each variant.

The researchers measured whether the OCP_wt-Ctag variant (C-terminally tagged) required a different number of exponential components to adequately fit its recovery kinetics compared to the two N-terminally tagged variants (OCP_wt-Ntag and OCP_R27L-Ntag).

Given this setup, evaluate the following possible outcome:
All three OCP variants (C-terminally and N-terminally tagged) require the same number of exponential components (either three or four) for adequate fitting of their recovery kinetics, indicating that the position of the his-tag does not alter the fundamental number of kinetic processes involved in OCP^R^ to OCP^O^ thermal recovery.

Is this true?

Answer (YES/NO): NO